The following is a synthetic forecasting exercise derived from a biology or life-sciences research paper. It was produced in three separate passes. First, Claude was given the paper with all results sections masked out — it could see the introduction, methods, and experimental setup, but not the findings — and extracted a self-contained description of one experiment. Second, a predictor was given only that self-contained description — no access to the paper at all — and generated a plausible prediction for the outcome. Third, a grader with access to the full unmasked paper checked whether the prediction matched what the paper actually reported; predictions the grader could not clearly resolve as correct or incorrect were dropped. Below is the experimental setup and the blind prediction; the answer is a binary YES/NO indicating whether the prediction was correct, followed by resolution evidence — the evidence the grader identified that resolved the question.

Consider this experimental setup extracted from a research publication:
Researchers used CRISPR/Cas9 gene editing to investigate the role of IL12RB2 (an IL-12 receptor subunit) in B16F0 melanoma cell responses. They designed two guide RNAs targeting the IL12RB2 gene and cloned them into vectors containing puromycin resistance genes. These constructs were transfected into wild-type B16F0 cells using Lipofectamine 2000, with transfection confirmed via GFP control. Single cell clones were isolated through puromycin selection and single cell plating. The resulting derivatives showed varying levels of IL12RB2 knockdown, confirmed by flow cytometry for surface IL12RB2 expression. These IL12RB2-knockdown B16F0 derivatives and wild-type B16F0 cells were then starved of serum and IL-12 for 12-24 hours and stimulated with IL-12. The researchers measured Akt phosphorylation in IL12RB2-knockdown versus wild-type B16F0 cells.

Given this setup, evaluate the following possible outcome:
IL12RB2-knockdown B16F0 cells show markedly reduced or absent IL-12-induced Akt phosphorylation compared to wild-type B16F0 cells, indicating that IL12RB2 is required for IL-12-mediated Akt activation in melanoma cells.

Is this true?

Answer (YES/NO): YES